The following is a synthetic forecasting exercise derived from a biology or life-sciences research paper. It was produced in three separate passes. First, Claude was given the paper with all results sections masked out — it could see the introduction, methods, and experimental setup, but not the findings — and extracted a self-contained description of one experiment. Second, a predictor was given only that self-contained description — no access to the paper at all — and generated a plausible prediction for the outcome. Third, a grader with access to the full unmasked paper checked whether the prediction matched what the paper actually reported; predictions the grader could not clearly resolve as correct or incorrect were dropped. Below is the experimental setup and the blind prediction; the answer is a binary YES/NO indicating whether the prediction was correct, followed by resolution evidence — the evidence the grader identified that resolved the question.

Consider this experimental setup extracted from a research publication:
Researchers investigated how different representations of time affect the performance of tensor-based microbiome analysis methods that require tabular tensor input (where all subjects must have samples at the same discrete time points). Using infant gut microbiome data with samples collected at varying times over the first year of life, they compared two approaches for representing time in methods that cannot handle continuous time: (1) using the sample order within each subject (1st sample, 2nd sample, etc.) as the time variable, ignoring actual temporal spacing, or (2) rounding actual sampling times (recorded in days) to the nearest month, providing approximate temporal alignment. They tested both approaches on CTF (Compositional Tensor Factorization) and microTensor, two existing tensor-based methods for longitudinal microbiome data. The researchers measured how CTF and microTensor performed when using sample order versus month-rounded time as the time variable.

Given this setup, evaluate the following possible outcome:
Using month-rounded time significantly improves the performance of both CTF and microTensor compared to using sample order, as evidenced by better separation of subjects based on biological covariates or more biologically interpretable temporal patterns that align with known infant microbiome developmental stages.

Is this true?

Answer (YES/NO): NO